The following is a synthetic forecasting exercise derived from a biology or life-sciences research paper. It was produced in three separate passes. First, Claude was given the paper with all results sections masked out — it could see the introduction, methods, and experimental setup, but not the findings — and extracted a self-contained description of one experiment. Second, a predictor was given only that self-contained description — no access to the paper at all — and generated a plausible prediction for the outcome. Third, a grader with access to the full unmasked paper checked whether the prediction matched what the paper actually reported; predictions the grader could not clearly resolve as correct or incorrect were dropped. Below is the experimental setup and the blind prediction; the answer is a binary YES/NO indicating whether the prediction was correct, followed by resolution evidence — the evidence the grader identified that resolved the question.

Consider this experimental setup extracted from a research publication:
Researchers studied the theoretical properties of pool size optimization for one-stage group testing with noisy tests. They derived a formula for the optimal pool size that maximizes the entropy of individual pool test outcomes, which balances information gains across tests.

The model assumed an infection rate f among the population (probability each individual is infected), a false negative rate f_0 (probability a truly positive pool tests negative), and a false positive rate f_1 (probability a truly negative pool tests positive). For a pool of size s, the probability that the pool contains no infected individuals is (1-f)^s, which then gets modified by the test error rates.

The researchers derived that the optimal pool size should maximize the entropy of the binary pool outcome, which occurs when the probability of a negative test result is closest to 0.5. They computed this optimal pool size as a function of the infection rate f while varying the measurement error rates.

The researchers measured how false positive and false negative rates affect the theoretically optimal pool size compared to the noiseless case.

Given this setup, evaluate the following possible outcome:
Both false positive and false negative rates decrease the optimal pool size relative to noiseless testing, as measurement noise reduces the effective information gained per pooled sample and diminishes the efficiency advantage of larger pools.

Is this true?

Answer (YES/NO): NO